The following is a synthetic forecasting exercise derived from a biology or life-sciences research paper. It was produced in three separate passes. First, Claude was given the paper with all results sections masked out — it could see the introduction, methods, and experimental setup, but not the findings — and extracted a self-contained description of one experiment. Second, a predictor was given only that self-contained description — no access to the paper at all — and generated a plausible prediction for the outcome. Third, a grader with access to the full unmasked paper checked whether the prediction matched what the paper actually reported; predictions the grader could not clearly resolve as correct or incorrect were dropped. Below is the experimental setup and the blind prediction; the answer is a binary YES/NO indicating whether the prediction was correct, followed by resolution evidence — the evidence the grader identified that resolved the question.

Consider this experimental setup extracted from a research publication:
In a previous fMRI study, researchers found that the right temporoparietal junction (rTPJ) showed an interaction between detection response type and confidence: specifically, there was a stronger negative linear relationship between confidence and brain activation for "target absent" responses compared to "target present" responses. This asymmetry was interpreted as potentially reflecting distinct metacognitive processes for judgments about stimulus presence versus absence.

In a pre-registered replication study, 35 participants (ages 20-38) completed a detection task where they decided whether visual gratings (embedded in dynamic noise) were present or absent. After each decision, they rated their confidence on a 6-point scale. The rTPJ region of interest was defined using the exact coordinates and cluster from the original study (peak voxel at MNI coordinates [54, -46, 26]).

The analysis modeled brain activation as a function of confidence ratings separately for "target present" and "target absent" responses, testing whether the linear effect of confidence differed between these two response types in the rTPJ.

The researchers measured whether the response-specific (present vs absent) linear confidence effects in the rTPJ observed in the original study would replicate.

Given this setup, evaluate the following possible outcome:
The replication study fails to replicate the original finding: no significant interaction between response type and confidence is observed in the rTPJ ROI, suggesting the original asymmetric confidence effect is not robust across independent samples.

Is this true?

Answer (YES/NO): YES